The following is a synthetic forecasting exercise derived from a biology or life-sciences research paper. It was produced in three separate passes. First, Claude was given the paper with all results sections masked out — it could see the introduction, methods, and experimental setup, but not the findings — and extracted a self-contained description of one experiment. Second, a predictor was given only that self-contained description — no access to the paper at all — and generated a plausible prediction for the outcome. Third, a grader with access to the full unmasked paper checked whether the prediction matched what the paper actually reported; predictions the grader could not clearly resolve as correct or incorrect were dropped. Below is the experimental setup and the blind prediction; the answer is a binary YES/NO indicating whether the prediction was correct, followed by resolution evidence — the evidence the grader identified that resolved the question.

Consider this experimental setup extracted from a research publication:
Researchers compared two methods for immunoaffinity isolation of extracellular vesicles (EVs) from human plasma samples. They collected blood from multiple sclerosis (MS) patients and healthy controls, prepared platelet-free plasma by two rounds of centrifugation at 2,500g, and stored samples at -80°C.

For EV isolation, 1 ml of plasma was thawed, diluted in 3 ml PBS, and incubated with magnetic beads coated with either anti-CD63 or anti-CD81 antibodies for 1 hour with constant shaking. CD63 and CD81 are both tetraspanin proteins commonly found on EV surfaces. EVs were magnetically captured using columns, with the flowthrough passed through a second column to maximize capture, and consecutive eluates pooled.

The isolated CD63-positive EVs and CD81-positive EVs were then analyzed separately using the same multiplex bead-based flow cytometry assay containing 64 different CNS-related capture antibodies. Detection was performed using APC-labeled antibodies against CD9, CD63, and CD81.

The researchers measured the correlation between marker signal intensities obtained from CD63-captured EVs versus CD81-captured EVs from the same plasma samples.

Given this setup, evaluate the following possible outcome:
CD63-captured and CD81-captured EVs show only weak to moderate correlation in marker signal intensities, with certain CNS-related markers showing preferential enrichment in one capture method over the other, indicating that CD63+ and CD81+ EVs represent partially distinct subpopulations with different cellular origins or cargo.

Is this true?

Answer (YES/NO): NO